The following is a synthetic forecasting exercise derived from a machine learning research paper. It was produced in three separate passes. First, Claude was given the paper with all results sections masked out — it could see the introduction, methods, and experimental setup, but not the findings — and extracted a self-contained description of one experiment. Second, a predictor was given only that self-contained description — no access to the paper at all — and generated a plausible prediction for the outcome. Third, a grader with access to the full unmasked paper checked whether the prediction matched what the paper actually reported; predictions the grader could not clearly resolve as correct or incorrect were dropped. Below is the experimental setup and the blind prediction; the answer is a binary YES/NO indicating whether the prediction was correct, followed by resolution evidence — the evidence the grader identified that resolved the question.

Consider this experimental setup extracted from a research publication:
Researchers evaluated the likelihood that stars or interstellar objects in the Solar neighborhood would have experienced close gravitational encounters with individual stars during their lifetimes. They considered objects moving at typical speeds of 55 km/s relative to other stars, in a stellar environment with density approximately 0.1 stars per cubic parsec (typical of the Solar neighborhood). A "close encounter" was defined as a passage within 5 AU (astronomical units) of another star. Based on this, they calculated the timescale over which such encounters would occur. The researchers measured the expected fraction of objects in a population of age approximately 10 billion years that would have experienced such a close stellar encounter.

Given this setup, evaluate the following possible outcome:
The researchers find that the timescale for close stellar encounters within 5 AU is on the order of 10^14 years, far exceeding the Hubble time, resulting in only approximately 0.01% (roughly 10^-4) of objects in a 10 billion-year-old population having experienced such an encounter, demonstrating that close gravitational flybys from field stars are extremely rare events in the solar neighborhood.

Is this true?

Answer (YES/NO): YES